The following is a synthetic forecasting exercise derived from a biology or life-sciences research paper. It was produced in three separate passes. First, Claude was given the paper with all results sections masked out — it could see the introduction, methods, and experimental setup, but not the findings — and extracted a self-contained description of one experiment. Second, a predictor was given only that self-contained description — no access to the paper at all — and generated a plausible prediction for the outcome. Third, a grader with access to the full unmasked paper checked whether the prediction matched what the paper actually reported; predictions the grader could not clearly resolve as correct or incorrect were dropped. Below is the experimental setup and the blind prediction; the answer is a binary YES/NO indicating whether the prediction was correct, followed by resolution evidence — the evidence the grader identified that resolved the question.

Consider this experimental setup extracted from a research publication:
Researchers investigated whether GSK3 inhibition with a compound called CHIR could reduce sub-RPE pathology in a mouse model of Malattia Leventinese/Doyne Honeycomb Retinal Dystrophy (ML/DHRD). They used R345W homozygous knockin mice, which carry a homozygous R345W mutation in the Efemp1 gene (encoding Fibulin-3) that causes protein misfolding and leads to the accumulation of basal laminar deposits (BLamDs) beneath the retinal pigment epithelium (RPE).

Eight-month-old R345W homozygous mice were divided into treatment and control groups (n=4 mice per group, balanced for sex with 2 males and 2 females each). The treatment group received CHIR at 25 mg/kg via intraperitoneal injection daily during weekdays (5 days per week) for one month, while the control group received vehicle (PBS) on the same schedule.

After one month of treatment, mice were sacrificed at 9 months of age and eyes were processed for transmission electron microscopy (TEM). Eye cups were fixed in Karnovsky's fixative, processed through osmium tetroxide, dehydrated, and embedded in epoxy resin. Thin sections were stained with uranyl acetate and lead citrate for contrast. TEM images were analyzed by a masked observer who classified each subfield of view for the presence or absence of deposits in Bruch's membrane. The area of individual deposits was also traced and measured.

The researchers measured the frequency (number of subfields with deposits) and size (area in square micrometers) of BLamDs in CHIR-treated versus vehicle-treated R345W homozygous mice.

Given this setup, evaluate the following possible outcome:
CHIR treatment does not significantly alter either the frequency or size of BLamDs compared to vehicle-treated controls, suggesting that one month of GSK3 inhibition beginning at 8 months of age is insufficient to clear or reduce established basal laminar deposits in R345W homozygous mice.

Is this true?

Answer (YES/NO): NO